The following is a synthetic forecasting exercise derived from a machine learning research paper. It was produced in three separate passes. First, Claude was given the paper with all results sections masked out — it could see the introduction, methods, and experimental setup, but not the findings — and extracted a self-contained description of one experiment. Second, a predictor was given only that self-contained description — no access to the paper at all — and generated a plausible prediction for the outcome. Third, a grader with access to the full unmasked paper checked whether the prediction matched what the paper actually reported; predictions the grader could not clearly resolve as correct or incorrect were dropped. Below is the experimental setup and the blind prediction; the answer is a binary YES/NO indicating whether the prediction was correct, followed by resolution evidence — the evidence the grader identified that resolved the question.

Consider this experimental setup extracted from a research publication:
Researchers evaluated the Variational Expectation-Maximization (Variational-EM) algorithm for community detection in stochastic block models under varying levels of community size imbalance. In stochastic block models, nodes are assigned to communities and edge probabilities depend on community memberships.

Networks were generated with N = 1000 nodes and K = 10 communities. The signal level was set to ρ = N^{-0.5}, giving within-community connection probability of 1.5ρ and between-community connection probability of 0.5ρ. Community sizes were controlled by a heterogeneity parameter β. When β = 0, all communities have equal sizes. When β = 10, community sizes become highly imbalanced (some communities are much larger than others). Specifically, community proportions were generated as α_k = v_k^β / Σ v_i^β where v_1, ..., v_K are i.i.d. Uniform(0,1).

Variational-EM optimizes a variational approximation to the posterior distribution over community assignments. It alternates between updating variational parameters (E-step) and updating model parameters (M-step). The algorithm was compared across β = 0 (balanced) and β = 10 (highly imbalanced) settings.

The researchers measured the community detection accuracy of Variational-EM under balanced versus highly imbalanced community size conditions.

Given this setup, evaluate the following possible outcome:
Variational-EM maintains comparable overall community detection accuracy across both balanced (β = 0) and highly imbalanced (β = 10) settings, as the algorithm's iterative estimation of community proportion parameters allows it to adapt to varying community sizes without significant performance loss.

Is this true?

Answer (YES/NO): NO